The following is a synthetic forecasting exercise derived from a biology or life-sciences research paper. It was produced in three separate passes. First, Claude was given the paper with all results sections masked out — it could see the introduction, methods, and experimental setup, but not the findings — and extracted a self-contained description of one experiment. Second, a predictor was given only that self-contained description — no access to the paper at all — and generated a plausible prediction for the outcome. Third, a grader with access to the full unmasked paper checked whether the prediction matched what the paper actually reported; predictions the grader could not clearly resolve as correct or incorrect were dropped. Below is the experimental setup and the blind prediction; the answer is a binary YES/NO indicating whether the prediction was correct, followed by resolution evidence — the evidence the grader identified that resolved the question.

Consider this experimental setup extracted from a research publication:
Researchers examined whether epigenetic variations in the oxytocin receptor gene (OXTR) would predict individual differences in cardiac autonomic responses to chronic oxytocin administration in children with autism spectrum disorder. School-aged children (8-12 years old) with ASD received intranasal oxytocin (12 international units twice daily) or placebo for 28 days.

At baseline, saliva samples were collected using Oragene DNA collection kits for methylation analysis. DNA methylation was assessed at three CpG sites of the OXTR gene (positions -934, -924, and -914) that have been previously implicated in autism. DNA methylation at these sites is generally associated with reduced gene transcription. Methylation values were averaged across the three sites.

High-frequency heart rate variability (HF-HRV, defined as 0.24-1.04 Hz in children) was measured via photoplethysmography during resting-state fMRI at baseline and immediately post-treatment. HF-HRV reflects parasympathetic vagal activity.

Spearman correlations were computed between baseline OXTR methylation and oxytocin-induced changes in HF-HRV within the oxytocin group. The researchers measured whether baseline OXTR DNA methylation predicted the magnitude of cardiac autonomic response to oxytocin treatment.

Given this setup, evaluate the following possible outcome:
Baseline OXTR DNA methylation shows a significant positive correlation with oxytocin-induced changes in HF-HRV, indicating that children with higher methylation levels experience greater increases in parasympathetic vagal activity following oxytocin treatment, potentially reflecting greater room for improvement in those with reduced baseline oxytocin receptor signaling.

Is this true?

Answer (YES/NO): NO